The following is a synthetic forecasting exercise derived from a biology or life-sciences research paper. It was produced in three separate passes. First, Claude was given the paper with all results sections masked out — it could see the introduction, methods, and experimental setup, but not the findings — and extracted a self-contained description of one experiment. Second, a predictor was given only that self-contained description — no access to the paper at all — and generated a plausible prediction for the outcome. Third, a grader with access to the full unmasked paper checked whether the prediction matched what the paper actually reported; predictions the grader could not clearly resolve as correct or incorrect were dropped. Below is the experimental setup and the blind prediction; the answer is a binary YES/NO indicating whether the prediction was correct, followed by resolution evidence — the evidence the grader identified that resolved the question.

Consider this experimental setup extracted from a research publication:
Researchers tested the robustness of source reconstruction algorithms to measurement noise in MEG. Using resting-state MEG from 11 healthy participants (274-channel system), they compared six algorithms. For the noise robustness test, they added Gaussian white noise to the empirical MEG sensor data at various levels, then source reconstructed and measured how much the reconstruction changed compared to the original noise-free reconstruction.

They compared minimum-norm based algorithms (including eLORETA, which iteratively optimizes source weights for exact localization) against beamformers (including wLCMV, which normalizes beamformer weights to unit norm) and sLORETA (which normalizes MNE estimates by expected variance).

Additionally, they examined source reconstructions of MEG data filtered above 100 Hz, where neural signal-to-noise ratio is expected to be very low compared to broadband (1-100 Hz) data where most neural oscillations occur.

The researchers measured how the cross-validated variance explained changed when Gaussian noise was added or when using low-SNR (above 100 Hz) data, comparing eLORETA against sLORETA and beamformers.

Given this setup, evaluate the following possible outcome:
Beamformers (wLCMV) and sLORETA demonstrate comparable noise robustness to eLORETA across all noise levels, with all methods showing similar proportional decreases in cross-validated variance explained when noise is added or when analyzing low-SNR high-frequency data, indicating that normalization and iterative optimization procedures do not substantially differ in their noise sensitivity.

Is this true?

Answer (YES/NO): NO